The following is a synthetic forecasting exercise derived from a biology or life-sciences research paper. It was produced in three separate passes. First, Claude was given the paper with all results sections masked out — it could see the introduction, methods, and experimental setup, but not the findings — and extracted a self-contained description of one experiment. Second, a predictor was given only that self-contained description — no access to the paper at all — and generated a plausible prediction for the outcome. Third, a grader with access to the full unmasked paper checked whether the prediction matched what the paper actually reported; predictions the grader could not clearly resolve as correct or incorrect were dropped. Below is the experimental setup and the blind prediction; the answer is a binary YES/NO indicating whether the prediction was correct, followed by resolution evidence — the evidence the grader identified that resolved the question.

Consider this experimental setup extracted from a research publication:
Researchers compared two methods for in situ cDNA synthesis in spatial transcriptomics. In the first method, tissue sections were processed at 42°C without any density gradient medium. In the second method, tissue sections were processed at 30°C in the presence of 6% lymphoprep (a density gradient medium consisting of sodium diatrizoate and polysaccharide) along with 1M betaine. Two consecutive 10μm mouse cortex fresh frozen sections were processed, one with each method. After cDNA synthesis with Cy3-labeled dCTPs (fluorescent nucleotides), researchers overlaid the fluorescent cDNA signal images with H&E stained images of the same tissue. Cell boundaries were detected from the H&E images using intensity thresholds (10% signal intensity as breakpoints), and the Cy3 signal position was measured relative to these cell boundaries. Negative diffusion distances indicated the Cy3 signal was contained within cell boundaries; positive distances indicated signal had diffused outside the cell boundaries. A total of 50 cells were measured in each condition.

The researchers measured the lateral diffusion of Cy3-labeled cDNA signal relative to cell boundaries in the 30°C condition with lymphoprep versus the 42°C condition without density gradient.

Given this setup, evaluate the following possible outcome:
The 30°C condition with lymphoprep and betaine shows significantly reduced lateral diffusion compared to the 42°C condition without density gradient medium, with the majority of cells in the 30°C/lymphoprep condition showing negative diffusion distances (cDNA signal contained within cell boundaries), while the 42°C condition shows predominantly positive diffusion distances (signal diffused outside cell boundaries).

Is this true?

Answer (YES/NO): NO